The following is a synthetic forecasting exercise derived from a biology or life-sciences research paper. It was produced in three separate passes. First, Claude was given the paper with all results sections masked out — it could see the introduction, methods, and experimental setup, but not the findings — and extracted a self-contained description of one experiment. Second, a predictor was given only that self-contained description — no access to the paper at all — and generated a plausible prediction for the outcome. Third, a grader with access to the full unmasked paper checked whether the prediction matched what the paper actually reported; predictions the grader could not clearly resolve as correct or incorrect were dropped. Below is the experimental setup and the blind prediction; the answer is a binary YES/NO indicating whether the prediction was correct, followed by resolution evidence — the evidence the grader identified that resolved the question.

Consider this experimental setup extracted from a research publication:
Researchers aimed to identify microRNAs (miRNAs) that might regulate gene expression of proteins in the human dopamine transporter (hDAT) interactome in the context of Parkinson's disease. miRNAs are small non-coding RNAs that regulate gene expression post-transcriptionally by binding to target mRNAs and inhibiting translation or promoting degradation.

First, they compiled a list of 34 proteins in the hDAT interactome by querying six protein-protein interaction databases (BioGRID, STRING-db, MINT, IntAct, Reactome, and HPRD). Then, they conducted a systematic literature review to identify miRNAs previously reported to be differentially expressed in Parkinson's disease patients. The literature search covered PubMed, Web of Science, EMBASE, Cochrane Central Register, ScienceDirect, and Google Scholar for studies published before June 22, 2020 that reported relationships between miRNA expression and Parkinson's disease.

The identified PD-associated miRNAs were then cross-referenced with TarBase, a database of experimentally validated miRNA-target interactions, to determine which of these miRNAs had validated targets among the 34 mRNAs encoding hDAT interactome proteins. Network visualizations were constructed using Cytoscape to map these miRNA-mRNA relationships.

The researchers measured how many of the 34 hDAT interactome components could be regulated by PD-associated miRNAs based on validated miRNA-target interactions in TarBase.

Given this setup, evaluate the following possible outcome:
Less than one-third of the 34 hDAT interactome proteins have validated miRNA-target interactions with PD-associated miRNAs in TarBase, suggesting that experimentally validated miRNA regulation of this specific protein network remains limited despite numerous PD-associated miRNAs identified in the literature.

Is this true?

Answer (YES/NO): NO